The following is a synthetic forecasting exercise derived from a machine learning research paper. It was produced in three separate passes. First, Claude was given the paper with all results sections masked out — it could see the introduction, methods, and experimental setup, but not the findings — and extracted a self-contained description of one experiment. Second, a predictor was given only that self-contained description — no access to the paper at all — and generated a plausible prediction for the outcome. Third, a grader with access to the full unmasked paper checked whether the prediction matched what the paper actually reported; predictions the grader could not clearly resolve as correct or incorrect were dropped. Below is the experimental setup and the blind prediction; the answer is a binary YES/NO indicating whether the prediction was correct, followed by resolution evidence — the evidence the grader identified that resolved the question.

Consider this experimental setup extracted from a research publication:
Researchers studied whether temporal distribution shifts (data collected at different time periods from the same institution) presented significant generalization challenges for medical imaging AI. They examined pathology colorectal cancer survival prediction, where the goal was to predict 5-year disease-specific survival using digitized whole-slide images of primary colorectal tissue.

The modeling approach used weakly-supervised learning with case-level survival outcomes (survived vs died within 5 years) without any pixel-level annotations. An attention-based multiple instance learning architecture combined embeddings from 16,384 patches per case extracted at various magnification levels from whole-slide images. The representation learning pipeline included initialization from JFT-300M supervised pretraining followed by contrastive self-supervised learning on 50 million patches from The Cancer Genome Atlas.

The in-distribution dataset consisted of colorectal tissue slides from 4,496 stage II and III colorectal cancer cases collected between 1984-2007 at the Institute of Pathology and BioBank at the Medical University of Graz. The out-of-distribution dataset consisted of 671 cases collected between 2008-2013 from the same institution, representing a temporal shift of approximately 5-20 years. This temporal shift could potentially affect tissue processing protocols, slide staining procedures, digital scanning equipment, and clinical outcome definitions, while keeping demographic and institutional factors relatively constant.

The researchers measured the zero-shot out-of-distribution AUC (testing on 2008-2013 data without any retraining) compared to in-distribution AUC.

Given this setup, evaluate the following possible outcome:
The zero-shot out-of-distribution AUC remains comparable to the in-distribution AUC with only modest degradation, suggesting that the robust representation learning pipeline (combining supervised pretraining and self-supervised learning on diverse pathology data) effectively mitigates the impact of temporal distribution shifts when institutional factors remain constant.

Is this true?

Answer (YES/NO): NO